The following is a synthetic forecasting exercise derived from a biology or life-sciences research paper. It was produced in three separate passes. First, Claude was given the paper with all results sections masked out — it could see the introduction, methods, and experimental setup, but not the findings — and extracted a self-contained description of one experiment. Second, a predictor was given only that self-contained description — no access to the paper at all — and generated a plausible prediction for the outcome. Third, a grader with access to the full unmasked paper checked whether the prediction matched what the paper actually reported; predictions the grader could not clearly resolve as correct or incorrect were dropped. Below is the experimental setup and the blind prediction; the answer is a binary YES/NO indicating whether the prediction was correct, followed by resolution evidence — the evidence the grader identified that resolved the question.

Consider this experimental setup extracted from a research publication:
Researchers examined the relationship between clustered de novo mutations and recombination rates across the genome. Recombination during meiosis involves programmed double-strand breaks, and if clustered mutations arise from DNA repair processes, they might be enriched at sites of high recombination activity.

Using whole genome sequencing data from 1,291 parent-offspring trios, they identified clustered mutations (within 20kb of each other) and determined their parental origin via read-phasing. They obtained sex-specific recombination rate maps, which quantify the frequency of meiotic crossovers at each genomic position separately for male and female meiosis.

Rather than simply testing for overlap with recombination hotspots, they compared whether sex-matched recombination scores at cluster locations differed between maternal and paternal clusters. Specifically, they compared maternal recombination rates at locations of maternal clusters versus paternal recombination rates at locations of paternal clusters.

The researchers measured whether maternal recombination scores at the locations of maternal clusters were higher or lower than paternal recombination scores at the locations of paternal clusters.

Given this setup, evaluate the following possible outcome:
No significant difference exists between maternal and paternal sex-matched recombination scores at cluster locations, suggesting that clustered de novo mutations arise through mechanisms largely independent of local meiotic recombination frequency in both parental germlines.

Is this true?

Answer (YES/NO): NO